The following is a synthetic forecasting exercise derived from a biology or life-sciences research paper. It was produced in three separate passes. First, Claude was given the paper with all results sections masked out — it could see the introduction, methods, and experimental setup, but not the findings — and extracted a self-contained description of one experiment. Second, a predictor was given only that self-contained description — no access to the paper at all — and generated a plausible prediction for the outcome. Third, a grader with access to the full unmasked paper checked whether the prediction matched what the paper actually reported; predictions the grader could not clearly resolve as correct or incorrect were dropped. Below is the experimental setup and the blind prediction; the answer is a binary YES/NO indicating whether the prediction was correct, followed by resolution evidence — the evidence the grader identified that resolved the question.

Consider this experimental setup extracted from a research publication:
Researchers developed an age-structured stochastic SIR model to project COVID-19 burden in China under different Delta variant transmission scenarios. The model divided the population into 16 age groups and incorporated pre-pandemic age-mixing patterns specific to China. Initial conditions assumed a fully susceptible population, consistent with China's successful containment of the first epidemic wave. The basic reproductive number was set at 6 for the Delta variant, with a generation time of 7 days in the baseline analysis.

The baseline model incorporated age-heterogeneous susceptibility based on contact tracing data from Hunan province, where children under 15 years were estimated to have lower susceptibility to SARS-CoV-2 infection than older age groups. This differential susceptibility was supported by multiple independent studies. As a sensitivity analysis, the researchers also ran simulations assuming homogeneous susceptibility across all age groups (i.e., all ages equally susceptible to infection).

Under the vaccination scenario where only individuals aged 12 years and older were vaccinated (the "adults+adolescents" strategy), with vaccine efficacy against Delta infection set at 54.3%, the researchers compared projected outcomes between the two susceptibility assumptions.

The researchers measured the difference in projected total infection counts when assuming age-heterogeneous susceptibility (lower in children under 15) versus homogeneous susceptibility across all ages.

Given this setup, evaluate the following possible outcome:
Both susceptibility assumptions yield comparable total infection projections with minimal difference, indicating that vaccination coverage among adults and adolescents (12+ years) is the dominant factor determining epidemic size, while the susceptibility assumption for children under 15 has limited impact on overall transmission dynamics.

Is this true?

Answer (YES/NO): YES